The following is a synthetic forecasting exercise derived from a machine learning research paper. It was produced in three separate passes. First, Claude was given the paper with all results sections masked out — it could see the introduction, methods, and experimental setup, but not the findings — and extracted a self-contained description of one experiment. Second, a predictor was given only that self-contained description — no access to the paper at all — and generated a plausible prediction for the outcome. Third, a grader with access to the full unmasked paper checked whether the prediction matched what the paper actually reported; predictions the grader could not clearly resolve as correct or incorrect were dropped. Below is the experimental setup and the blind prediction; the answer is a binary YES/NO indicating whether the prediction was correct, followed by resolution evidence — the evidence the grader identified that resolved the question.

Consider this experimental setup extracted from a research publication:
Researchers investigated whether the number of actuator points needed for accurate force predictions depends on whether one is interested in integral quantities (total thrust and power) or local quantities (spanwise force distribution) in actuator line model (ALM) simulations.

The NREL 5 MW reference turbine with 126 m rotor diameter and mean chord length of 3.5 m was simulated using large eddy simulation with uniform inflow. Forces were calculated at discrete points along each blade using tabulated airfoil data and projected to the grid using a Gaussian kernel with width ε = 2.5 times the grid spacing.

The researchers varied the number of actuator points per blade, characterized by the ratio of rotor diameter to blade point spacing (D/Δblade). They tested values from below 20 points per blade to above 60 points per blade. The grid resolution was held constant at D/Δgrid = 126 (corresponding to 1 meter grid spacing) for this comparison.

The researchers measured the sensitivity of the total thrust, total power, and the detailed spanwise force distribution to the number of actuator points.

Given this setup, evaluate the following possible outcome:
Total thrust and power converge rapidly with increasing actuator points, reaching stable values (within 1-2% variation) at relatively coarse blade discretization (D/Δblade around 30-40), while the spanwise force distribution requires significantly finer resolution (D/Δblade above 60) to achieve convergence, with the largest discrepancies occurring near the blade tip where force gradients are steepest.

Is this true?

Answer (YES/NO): NO